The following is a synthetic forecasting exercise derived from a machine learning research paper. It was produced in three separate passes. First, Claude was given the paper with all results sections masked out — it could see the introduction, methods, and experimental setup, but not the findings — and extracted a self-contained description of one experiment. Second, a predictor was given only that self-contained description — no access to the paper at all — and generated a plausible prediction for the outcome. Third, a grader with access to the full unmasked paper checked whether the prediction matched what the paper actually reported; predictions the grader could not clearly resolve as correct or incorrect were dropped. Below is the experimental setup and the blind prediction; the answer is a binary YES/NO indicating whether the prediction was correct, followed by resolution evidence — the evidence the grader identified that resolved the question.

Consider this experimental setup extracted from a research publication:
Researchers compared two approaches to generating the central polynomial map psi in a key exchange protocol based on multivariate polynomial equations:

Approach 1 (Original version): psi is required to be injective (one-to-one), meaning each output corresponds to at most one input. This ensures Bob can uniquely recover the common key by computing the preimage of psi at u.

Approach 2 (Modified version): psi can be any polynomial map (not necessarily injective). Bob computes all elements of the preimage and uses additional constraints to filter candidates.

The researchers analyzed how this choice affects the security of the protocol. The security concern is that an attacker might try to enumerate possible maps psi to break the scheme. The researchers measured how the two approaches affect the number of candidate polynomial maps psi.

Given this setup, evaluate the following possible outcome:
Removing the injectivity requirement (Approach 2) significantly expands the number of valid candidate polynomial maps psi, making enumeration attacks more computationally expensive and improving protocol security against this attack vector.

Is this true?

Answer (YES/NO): YES